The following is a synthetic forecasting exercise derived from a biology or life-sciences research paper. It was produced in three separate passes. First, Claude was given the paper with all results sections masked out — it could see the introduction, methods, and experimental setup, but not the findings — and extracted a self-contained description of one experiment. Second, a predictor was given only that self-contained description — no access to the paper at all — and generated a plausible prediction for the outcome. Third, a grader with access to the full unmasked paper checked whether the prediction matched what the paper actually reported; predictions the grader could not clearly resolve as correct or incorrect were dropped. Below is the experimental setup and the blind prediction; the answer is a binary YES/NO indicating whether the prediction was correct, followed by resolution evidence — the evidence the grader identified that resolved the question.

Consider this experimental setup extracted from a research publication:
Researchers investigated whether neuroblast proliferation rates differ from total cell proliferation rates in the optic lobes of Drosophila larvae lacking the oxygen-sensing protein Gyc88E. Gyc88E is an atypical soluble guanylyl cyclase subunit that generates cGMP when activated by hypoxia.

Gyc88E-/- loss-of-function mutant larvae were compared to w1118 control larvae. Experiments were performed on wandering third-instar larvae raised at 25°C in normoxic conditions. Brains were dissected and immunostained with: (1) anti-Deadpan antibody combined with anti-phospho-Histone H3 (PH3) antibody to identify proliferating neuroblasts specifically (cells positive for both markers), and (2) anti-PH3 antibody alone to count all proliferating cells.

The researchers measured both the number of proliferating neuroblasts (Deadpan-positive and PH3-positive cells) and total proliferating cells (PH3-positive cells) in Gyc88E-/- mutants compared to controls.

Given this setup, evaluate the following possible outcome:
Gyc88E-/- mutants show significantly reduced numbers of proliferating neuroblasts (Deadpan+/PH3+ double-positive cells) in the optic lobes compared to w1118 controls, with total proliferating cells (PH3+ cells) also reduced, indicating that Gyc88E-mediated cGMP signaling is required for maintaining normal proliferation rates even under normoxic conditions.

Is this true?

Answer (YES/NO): NO